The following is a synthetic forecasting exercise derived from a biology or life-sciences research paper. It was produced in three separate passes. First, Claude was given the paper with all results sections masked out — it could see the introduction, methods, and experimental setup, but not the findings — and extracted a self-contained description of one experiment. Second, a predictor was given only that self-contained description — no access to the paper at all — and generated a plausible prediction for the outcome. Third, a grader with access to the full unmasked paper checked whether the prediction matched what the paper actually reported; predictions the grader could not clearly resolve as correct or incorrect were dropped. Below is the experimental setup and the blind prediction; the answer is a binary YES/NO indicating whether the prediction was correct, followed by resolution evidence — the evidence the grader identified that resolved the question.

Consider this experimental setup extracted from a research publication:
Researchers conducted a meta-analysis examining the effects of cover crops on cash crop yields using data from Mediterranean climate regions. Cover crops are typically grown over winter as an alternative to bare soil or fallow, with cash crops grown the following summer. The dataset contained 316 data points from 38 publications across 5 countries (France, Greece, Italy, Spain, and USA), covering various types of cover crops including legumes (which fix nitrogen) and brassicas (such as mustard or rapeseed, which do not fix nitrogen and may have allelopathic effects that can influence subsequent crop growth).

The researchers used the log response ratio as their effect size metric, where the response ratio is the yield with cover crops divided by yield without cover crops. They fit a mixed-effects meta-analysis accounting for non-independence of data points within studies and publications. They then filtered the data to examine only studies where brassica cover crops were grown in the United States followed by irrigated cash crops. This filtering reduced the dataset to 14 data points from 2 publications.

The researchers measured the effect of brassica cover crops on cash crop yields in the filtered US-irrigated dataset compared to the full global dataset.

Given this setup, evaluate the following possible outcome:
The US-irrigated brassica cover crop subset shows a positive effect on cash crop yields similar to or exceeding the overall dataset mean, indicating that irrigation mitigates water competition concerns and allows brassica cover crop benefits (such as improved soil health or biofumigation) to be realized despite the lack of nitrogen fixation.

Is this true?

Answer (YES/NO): NO